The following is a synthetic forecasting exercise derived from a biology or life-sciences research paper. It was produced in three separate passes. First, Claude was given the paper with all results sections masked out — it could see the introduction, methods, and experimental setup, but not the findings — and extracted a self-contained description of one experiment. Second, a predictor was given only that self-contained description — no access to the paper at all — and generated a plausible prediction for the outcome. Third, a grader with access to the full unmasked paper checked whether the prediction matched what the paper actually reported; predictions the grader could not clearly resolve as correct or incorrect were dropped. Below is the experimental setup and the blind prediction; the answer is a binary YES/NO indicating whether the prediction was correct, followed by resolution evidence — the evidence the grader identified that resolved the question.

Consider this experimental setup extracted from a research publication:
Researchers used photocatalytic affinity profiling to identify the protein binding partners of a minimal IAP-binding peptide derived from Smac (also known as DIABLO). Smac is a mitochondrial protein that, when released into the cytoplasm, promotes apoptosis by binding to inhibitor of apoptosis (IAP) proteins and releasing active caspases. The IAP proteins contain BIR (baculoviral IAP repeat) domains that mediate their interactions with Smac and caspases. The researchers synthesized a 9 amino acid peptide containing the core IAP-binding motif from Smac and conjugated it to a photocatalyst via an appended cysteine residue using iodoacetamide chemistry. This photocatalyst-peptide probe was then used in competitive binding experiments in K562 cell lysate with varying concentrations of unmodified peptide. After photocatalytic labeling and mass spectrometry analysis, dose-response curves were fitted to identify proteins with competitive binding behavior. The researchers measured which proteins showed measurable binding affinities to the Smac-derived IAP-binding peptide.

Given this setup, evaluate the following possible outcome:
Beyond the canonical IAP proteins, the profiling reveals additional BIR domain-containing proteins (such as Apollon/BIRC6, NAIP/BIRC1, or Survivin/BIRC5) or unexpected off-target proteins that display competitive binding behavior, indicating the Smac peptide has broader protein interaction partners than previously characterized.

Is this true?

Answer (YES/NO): NO